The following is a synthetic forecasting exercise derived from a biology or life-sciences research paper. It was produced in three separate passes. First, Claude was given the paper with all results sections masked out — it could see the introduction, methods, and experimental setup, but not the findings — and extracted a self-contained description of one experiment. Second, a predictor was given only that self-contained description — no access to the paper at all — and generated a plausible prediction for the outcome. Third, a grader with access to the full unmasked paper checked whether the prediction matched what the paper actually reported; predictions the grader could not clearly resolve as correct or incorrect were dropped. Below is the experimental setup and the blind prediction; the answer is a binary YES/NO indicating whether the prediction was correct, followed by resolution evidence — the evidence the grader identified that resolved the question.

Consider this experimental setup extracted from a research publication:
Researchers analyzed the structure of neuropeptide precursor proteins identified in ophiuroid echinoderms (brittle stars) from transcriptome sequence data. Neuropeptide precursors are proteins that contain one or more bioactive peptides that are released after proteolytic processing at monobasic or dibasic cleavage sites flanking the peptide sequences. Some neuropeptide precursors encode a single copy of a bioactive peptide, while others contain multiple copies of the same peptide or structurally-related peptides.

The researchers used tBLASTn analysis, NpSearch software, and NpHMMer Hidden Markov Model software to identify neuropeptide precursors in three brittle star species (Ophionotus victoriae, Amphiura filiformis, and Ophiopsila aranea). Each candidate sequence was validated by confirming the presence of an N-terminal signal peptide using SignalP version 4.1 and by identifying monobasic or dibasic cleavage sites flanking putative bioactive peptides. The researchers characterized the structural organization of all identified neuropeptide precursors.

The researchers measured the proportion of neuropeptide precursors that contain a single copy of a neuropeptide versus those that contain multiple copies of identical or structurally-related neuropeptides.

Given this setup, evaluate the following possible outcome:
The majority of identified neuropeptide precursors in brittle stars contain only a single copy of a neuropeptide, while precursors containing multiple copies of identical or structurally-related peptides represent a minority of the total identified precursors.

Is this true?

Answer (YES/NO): YES